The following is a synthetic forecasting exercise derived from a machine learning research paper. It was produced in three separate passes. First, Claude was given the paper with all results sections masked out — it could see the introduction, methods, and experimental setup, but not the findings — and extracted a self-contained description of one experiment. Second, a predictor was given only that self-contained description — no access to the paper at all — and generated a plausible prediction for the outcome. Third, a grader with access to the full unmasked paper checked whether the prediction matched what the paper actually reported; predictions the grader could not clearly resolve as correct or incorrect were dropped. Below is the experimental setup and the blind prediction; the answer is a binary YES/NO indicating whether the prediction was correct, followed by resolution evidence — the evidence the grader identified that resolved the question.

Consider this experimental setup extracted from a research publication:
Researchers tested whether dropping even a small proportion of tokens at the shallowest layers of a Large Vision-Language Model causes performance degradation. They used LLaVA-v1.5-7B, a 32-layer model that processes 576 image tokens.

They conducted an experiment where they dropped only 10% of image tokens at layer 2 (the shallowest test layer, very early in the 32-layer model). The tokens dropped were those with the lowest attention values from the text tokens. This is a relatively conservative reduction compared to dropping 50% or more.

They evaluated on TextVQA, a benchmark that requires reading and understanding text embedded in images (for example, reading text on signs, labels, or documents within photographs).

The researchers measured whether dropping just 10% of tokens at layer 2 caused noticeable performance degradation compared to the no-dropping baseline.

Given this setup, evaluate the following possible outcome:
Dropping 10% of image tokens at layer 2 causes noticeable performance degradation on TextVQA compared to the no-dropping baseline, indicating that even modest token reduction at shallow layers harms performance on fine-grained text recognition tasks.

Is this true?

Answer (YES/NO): YES